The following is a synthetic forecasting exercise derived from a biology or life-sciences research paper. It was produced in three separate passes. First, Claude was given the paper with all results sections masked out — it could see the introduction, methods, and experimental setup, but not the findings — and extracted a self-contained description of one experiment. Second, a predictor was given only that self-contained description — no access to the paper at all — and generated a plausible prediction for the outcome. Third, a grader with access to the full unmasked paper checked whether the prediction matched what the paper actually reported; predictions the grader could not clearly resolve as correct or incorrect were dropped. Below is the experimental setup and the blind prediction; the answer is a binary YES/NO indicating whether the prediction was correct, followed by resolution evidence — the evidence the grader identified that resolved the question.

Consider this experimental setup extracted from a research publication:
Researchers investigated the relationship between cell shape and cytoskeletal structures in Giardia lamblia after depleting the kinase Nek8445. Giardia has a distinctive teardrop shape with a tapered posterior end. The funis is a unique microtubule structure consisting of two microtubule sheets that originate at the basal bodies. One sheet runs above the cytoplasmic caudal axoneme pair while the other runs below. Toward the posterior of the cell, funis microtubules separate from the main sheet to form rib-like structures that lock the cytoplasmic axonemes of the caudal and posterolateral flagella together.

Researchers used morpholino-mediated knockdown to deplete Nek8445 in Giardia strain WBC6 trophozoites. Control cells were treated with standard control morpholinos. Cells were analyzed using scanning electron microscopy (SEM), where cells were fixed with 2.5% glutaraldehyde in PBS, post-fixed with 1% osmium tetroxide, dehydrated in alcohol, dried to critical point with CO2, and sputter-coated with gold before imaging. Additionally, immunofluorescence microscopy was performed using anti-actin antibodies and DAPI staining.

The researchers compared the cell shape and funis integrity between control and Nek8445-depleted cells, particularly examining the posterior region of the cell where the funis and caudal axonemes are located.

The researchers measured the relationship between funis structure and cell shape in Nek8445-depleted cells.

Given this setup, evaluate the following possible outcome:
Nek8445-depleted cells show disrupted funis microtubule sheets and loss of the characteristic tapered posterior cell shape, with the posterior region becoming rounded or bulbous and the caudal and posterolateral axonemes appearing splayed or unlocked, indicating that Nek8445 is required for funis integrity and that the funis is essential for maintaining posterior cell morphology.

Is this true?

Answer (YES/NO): YES